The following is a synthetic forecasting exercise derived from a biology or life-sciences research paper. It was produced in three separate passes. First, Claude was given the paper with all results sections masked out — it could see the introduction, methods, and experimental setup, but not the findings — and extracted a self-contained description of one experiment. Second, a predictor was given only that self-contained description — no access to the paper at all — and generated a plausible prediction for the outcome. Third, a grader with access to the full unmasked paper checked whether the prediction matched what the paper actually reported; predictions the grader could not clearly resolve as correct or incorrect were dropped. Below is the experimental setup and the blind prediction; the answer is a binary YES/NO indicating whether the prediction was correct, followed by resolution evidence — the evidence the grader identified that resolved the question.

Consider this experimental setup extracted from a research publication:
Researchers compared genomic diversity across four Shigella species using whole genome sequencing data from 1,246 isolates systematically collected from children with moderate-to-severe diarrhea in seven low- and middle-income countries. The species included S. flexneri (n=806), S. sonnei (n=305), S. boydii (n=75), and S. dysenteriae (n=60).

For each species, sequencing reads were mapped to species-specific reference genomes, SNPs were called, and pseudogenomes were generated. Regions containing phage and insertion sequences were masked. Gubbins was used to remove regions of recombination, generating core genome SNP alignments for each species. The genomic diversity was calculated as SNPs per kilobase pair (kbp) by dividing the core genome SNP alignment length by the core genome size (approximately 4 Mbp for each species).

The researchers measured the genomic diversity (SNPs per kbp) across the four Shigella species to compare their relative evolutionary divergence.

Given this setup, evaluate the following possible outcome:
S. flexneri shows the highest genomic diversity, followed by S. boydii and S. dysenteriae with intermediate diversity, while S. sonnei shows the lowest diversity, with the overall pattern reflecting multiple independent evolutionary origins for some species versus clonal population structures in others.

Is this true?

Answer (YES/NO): NO